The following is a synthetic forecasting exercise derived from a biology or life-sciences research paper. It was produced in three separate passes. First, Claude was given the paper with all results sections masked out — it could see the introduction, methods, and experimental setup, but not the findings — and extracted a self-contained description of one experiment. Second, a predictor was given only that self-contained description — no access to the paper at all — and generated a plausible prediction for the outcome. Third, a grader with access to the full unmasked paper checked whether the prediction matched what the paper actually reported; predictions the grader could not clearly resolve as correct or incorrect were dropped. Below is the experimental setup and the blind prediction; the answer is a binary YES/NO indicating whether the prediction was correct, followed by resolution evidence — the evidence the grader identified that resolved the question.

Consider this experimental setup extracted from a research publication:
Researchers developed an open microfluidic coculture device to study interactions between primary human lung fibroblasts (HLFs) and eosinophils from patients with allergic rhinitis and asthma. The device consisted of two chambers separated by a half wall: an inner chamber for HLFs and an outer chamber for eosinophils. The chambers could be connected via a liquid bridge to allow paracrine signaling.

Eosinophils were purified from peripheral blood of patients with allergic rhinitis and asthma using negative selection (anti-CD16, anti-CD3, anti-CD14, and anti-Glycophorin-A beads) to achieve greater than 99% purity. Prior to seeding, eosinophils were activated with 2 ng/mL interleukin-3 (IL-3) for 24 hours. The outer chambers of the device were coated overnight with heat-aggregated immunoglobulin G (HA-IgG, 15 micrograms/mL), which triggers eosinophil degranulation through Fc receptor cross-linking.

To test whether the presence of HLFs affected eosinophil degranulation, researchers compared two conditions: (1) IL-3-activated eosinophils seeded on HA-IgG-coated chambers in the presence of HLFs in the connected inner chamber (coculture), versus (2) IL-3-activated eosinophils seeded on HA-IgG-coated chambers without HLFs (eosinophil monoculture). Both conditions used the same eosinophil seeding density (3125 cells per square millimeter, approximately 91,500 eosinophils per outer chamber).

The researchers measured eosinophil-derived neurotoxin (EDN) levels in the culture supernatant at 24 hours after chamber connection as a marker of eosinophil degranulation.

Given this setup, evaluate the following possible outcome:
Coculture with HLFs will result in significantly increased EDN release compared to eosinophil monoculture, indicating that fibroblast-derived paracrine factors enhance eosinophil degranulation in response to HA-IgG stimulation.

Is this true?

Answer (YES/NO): NO